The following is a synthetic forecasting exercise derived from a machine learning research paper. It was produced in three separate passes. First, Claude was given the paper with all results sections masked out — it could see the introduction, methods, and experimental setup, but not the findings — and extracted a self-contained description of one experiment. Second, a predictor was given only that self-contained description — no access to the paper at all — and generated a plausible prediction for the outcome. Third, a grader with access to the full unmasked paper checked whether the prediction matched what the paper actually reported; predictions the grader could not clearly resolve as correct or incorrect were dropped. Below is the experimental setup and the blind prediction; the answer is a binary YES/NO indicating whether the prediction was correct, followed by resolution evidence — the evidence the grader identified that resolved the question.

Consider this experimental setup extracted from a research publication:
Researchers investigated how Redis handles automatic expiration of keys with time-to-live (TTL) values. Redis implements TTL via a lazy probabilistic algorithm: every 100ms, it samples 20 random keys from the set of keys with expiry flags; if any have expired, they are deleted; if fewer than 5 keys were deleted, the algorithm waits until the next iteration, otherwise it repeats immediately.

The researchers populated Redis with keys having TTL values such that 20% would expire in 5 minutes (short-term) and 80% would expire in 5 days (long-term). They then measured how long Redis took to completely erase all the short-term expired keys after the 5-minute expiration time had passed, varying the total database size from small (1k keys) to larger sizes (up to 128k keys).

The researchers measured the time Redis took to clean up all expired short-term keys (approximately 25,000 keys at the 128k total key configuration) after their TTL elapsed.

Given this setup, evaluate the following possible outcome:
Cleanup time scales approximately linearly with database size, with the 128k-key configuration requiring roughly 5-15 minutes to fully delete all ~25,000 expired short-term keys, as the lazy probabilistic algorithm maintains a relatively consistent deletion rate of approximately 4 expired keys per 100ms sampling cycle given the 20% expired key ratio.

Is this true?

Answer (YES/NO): NO